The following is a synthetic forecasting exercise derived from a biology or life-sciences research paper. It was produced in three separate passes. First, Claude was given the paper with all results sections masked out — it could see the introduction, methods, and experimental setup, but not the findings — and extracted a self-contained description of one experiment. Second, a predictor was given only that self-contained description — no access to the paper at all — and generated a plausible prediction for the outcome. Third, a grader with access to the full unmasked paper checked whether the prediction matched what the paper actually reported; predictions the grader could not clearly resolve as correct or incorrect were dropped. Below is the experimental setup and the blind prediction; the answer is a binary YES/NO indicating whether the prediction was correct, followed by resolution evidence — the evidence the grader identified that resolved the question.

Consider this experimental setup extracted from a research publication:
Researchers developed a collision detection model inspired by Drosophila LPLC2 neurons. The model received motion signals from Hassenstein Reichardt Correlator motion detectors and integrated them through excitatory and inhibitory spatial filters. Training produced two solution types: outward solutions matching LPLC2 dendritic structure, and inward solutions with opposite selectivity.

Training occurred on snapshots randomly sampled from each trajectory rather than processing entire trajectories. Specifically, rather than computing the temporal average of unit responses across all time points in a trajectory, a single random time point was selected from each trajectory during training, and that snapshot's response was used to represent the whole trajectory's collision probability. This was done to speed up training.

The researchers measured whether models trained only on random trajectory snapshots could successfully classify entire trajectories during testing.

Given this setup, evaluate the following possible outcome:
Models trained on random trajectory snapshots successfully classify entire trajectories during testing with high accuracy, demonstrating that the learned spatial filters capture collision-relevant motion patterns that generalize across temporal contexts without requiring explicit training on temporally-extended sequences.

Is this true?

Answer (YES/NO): YES